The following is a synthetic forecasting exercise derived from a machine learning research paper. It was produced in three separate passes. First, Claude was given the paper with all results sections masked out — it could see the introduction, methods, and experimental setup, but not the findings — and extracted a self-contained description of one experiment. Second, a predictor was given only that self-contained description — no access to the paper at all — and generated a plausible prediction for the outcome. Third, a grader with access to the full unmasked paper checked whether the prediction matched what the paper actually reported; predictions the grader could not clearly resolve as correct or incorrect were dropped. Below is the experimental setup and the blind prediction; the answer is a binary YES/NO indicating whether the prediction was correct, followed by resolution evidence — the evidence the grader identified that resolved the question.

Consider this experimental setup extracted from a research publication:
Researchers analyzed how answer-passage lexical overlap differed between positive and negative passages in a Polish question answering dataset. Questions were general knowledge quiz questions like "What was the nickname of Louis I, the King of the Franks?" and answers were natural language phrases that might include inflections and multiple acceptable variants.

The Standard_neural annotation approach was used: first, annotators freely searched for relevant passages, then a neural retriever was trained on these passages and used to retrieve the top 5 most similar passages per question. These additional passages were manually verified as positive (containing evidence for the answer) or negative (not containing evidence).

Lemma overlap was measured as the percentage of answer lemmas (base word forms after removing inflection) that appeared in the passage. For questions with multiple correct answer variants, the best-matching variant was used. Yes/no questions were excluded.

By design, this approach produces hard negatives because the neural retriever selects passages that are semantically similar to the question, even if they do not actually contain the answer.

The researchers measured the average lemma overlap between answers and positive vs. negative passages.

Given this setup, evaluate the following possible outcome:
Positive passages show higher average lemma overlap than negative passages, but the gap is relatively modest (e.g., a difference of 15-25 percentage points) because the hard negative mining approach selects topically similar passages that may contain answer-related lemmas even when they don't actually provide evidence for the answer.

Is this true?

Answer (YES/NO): NO